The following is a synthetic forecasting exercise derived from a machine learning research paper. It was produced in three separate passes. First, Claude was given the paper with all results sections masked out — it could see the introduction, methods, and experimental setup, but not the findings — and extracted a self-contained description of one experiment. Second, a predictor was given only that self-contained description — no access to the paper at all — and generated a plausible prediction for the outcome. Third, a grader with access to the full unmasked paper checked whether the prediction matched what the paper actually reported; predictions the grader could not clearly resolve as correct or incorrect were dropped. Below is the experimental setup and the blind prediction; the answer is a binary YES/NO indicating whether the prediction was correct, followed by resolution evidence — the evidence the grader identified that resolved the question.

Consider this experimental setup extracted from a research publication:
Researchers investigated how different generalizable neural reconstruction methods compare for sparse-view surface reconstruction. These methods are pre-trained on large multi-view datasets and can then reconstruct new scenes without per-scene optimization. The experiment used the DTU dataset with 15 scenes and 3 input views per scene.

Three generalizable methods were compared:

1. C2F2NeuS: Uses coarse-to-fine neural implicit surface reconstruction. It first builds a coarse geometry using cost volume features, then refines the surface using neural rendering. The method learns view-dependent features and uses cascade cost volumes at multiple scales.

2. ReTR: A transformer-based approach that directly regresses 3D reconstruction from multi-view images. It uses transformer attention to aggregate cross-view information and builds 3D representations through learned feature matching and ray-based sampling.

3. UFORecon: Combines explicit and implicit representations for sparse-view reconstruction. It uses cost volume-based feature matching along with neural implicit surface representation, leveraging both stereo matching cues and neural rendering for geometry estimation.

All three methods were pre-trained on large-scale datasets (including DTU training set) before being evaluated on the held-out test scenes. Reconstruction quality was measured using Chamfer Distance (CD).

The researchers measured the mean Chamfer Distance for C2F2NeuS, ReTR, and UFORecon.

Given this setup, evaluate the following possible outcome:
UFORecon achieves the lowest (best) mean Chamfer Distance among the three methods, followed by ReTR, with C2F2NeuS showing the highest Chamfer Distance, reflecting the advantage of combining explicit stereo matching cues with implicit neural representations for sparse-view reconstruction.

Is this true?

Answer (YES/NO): NO